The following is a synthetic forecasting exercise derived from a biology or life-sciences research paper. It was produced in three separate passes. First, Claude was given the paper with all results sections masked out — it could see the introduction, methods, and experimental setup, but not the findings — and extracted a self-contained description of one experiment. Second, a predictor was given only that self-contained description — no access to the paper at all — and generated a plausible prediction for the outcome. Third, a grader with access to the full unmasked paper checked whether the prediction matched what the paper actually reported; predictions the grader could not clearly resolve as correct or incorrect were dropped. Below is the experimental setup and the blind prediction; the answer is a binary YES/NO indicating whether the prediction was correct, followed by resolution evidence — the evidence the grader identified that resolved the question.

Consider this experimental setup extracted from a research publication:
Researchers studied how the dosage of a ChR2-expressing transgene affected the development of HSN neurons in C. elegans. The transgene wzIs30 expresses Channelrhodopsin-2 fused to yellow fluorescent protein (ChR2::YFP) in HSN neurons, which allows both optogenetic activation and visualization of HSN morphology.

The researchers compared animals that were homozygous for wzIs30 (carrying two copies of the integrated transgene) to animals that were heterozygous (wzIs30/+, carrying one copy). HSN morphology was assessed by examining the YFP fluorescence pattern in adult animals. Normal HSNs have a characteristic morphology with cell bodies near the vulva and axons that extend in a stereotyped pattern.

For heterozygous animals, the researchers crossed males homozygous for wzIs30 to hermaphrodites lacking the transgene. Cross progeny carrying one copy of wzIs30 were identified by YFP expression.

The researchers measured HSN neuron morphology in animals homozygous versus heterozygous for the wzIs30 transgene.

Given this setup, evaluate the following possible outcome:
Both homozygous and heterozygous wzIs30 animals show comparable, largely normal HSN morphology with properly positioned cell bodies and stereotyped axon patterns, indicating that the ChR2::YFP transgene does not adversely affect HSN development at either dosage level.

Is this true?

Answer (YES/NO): NO